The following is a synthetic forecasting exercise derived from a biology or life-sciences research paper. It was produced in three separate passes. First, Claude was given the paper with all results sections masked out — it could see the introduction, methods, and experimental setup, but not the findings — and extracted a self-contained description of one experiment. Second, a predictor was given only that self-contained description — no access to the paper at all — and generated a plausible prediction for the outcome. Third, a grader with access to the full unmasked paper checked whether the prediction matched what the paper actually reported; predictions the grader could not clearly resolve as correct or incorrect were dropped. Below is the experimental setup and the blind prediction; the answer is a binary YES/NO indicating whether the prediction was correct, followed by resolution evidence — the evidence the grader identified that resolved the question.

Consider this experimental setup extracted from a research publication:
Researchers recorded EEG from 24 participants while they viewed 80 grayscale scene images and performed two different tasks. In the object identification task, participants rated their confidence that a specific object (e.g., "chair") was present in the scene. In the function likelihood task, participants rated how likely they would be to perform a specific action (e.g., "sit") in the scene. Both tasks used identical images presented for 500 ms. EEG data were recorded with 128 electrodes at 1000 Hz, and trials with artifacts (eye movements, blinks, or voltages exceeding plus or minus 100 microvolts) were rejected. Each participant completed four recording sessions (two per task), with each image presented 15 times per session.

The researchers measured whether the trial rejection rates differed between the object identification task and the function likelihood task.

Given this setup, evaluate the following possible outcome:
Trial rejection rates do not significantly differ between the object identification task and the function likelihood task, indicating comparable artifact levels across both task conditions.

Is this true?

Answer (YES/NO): YES